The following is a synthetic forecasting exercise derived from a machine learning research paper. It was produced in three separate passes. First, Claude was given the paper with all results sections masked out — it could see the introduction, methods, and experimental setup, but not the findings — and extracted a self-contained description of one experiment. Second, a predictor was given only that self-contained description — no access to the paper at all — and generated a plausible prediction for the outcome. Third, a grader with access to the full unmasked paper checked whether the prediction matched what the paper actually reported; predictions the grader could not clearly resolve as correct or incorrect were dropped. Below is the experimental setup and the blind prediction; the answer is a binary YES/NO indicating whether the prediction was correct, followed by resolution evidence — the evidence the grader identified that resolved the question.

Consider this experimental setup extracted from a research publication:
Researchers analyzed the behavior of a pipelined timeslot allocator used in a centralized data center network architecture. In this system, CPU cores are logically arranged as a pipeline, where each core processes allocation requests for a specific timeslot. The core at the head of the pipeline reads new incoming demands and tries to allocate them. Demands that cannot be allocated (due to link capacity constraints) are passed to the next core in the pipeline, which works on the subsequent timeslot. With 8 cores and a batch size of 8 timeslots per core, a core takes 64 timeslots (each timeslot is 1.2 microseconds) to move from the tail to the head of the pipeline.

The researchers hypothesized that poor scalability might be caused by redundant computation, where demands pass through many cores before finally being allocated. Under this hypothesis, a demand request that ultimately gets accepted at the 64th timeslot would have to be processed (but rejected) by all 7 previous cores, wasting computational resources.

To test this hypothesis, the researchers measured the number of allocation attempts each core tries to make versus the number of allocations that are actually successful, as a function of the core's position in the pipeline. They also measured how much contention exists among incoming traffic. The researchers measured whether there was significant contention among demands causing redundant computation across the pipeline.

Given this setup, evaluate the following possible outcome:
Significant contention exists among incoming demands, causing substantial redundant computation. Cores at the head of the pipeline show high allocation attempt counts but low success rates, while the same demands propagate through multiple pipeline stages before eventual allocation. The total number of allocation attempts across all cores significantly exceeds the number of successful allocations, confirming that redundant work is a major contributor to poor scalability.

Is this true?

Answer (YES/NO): NO